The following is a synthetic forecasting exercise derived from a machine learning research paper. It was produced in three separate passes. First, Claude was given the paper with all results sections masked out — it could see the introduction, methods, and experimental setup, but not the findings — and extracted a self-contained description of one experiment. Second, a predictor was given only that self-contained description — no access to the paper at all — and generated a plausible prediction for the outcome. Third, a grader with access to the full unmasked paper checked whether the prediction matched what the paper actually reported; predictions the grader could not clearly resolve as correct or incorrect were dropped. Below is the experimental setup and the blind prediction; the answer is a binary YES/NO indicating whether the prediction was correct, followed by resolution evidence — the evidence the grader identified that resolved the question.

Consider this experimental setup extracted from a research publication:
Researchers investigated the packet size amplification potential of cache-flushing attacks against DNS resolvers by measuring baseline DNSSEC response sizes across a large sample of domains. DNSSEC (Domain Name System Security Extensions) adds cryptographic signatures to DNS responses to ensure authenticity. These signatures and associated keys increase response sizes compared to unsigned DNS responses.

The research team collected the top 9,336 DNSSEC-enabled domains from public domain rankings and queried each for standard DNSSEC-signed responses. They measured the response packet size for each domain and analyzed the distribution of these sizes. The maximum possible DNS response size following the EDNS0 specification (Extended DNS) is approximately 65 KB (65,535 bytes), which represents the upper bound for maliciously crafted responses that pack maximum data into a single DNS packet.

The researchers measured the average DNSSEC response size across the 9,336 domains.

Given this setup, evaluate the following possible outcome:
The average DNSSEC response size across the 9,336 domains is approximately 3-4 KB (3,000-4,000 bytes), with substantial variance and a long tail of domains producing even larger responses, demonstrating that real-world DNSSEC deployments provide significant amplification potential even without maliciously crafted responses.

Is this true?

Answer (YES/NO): NO